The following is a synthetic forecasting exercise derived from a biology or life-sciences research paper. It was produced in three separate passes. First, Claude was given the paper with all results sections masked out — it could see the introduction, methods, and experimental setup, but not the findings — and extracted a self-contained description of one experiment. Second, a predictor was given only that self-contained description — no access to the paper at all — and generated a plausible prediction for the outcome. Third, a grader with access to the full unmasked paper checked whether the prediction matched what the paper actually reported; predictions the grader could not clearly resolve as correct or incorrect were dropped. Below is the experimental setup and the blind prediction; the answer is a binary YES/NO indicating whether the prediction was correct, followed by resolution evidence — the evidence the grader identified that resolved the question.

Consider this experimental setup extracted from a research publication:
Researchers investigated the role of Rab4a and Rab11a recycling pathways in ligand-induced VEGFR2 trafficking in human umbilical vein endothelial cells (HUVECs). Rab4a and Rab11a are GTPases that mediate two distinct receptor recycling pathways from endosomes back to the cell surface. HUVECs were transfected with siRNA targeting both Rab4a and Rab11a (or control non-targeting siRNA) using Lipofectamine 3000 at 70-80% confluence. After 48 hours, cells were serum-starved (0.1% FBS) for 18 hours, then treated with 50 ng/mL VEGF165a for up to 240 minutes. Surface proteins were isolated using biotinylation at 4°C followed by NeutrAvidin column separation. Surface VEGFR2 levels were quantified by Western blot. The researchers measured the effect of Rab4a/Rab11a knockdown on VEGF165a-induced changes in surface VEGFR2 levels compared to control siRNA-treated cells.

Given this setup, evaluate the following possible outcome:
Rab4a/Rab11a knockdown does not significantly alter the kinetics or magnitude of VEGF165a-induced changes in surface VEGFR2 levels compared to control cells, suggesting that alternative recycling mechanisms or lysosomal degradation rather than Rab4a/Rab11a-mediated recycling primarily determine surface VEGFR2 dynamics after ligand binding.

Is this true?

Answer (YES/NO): YES